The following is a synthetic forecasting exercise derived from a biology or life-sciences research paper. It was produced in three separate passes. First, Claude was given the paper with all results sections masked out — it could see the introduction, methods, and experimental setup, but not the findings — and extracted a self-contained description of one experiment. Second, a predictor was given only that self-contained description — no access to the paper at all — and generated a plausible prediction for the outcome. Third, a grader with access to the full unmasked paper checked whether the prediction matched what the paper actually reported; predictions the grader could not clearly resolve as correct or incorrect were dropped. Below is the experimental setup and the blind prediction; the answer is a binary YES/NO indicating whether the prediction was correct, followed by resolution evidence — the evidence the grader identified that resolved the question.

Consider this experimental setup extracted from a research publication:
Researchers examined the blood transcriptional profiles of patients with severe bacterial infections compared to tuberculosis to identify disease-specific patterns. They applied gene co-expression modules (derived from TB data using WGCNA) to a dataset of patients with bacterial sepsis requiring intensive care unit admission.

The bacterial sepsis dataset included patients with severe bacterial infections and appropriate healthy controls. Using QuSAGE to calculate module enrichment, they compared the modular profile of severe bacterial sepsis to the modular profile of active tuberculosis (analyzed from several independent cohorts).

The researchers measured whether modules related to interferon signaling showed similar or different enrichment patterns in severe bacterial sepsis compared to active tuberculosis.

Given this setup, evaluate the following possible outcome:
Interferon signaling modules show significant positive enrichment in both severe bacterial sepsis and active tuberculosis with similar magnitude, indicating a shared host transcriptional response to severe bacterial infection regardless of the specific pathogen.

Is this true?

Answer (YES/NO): NO